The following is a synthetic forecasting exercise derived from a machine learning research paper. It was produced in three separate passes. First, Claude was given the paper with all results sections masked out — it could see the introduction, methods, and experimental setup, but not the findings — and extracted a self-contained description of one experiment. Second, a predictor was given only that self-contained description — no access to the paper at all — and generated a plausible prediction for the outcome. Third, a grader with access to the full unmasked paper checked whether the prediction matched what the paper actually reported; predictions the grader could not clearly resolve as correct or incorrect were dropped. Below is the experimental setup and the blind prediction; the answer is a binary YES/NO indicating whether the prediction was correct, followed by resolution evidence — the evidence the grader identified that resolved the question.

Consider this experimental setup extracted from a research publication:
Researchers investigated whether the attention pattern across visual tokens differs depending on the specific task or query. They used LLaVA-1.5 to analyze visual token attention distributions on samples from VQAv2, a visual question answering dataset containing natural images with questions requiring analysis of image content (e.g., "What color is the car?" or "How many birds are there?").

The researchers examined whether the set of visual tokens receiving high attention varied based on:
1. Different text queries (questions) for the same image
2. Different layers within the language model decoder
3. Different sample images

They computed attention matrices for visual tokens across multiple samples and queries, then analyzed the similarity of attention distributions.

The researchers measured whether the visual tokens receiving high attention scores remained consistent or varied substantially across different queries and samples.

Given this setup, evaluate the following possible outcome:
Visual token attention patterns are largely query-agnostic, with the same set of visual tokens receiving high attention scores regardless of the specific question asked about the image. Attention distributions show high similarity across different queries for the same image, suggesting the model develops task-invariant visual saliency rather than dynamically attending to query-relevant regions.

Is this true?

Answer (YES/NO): YES